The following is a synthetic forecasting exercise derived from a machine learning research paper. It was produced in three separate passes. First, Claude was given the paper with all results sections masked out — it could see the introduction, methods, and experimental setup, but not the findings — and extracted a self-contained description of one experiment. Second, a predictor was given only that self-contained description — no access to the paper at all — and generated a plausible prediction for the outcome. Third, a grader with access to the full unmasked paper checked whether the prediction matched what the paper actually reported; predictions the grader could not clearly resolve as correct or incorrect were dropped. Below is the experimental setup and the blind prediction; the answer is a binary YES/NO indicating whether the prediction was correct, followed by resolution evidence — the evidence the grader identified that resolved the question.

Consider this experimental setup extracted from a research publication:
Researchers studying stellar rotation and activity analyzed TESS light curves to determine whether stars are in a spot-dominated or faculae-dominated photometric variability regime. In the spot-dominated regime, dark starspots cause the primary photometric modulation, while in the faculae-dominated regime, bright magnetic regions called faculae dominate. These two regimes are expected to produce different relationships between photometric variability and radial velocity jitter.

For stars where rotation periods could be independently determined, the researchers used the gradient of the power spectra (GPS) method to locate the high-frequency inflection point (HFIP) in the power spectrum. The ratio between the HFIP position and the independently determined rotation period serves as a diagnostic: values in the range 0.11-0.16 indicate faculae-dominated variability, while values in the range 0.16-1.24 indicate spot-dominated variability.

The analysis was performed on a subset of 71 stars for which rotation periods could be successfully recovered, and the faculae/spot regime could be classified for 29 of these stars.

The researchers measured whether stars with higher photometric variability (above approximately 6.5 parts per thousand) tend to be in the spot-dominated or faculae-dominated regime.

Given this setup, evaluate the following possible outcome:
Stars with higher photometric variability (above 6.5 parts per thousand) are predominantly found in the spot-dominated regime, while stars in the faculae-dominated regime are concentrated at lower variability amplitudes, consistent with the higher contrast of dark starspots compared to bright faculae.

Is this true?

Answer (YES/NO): YES